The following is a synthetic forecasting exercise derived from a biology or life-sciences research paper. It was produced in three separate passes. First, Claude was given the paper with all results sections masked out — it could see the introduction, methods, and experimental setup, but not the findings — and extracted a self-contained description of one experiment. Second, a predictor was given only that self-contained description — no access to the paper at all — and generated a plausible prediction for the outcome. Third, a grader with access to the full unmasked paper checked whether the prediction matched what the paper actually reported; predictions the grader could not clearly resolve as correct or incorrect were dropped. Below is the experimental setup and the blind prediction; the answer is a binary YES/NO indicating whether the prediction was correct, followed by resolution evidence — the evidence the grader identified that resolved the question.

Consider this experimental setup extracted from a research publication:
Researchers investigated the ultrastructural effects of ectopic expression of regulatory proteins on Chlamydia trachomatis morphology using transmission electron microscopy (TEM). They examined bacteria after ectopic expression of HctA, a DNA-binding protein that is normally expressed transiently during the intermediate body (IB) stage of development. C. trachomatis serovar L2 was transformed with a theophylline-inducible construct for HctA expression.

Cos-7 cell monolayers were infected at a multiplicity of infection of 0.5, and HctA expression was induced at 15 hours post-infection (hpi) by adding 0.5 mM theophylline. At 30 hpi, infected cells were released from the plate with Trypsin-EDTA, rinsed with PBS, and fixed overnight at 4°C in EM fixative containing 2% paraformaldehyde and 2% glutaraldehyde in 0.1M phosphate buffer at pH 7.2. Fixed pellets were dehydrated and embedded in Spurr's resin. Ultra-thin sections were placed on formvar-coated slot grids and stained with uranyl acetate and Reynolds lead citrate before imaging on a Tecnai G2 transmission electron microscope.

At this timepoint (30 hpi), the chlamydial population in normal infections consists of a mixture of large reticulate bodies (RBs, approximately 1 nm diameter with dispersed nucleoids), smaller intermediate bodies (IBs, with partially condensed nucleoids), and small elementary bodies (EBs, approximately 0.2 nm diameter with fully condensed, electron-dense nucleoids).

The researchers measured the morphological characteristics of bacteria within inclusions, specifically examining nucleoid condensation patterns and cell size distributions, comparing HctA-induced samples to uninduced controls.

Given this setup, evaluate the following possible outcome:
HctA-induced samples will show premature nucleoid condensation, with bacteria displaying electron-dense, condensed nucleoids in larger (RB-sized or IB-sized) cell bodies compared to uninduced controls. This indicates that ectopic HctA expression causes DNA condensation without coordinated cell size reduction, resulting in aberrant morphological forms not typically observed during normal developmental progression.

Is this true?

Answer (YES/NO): YES